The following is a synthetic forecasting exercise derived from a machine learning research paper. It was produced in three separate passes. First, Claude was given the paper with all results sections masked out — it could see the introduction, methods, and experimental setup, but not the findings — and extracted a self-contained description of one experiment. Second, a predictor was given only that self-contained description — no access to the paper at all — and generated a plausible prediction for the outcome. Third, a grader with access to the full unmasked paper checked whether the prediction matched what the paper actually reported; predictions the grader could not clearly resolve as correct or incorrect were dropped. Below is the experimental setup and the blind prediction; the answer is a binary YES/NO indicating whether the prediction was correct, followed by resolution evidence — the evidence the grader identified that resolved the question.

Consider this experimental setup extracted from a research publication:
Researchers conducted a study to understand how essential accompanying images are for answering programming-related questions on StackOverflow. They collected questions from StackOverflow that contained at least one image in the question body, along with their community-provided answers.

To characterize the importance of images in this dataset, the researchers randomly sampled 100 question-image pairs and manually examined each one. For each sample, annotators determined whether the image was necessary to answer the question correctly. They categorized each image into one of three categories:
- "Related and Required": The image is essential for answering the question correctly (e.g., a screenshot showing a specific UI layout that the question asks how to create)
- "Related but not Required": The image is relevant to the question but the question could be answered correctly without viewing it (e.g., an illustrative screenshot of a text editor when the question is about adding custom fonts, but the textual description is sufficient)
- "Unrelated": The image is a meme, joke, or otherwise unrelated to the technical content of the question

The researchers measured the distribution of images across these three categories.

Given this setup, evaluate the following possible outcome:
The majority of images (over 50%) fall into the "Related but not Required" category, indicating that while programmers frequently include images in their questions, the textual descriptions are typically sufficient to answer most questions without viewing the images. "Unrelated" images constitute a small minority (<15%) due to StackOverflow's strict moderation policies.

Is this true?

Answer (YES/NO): NO